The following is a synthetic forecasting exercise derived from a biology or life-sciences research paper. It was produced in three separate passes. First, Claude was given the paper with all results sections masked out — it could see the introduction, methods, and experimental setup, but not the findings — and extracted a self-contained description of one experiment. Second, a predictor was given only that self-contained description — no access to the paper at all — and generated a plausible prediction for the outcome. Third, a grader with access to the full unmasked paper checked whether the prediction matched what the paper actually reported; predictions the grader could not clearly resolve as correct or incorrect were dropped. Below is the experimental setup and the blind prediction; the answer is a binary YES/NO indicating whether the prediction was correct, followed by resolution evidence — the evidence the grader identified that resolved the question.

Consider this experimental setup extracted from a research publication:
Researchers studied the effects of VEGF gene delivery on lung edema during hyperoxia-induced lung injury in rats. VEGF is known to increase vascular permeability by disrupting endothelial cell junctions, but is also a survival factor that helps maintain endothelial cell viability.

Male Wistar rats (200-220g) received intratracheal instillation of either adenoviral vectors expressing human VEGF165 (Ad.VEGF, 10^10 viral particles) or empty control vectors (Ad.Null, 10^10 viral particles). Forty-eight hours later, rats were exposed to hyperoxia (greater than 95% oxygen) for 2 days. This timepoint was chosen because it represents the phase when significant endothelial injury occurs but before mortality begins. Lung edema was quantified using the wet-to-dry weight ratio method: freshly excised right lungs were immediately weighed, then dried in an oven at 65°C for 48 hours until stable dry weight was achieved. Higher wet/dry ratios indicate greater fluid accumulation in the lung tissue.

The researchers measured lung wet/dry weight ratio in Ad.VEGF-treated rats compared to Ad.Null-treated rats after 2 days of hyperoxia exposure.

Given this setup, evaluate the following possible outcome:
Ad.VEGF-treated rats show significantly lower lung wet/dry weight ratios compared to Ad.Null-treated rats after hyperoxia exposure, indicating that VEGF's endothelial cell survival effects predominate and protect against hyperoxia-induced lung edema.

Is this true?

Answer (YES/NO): NO